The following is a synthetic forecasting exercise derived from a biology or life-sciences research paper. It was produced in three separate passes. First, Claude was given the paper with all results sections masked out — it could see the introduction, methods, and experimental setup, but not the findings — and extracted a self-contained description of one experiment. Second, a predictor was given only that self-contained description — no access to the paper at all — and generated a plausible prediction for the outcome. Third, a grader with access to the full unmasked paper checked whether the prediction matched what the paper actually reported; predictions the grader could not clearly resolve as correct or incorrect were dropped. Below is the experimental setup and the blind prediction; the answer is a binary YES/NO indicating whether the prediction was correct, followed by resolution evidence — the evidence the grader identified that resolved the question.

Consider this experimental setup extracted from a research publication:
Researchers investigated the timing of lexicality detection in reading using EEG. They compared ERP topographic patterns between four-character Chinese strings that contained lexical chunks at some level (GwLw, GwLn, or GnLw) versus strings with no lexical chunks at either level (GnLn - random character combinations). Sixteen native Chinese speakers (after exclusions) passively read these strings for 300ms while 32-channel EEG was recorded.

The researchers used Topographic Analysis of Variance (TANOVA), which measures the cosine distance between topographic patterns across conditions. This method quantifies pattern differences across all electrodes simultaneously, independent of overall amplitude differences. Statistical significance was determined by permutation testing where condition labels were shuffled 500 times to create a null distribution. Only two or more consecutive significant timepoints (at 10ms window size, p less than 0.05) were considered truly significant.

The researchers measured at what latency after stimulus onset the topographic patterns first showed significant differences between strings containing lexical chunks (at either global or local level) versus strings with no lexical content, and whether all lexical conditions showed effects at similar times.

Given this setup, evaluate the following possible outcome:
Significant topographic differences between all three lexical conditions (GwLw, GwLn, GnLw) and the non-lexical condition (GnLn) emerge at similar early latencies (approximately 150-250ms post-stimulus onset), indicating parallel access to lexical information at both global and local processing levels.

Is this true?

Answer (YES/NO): NO